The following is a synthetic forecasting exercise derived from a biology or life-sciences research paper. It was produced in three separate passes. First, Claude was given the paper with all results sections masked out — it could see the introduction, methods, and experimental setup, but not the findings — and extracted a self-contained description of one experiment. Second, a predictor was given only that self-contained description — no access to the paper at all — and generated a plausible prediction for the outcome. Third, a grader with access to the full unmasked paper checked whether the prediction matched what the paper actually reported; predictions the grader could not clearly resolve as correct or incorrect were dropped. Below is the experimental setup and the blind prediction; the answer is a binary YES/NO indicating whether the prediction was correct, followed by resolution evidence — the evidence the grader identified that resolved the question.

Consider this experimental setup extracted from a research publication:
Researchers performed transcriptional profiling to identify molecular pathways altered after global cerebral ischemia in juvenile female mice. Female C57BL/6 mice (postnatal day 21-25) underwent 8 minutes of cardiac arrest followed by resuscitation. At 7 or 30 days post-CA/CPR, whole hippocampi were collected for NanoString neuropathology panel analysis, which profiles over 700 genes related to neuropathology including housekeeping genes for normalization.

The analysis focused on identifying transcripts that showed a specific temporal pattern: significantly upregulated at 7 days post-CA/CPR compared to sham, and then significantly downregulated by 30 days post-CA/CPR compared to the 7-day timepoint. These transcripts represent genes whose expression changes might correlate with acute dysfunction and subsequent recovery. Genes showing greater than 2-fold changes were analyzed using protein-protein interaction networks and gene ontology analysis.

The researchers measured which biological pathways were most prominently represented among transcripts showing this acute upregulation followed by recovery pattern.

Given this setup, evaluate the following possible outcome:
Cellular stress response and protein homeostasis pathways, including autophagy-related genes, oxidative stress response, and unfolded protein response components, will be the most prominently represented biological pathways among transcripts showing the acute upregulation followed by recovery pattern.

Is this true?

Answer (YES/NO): NO